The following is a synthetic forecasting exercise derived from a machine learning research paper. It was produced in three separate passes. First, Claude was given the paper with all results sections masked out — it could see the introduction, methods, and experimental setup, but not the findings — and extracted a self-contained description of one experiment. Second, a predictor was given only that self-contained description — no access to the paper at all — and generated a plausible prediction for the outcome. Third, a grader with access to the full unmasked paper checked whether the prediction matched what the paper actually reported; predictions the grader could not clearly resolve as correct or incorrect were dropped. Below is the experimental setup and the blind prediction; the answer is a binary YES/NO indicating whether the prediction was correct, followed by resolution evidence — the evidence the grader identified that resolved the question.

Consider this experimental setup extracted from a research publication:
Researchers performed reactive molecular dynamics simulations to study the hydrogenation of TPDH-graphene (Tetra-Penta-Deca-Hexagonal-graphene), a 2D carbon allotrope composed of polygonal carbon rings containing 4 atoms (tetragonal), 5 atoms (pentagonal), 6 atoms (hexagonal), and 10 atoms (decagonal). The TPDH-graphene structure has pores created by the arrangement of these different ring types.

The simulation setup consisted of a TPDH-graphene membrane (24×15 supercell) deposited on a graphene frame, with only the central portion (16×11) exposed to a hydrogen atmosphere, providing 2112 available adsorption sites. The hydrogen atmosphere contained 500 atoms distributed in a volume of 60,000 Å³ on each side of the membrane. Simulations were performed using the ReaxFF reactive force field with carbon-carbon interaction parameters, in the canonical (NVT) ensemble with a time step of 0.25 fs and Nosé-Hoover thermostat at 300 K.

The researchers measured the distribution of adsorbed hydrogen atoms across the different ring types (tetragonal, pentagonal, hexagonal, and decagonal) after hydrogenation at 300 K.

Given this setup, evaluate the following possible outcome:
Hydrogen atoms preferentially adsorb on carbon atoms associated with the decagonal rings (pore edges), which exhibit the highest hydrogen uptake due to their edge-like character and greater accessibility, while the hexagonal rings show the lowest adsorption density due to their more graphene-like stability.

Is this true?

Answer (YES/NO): NO